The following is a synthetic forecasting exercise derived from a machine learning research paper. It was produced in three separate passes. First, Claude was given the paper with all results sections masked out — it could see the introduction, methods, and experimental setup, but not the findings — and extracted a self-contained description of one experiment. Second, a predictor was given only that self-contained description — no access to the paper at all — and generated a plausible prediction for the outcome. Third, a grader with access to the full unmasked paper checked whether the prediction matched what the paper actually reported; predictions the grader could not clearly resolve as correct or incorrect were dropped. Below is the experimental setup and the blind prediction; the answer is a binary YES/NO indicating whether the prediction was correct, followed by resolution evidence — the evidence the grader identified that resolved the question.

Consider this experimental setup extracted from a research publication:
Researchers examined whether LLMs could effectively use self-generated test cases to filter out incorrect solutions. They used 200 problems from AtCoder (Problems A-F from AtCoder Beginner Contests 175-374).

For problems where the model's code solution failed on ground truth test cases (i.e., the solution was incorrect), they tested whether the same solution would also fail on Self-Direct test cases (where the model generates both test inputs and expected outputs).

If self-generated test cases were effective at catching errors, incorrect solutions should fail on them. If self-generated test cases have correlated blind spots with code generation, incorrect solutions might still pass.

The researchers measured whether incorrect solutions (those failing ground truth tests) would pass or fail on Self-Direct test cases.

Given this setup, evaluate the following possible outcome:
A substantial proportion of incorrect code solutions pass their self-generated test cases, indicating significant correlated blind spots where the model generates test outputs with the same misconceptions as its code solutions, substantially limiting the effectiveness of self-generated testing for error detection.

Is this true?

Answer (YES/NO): YES